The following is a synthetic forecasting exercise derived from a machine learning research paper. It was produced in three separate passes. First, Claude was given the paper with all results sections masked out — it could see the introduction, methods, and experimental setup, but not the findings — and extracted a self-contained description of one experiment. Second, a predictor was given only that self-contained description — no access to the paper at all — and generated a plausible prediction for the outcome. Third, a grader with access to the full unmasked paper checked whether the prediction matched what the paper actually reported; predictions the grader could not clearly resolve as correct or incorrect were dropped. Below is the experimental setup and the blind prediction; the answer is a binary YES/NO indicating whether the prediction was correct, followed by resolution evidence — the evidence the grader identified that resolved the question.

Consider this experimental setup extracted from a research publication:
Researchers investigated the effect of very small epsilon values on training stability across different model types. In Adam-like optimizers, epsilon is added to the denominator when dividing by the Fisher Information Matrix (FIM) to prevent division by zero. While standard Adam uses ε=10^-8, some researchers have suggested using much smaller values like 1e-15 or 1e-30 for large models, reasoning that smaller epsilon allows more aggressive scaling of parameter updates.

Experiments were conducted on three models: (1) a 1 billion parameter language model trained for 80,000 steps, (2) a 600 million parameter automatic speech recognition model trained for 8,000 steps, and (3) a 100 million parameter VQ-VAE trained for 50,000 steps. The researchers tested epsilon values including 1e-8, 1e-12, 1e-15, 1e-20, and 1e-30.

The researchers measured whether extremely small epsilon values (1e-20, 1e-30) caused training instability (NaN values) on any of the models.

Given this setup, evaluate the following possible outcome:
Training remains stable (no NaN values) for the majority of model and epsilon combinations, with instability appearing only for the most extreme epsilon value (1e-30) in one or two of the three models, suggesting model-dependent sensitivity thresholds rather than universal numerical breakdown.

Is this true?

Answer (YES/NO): NO